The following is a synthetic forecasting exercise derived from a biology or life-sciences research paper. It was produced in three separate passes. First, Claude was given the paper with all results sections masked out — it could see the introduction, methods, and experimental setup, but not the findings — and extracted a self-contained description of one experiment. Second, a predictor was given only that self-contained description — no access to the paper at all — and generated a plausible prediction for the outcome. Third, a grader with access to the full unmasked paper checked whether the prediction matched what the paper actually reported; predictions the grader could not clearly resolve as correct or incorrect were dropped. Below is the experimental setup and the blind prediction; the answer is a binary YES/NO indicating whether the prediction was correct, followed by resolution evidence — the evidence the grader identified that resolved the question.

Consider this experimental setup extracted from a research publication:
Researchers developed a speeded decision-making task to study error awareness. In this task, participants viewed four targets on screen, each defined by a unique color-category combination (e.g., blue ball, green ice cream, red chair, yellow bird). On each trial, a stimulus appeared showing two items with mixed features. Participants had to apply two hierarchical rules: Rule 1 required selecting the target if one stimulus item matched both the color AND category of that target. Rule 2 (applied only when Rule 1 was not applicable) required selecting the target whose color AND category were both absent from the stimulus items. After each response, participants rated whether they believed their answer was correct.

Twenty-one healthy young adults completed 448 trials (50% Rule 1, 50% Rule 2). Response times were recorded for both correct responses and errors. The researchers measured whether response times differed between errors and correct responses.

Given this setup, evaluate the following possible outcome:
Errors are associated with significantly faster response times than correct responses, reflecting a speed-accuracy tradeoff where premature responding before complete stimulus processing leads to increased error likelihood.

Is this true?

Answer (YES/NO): NO